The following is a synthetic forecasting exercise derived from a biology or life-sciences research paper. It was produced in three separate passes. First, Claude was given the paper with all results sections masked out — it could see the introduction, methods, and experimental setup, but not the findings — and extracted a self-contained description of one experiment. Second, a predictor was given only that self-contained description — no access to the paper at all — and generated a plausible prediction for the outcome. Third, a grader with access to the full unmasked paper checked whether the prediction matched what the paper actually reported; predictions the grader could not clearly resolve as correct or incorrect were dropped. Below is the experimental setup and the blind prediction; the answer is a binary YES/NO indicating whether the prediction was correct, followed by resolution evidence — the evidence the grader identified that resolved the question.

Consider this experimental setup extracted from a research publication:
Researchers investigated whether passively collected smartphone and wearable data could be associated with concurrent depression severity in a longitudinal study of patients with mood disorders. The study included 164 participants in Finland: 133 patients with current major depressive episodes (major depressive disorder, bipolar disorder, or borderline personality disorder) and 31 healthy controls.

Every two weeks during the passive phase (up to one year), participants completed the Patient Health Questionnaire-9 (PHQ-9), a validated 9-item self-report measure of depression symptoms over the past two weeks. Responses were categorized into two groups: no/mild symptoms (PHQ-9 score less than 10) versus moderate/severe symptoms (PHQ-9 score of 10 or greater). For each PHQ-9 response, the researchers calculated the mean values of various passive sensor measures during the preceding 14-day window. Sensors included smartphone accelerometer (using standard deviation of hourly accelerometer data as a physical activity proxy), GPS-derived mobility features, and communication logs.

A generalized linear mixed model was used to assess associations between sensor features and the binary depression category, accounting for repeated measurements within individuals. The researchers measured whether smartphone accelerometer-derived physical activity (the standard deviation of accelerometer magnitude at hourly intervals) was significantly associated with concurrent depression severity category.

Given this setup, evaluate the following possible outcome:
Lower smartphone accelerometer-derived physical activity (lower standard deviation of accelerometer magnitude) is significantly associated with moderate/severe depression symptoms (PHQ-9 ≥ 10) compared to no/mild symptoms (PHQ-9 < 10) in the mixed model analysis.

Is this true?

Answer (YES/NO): NO